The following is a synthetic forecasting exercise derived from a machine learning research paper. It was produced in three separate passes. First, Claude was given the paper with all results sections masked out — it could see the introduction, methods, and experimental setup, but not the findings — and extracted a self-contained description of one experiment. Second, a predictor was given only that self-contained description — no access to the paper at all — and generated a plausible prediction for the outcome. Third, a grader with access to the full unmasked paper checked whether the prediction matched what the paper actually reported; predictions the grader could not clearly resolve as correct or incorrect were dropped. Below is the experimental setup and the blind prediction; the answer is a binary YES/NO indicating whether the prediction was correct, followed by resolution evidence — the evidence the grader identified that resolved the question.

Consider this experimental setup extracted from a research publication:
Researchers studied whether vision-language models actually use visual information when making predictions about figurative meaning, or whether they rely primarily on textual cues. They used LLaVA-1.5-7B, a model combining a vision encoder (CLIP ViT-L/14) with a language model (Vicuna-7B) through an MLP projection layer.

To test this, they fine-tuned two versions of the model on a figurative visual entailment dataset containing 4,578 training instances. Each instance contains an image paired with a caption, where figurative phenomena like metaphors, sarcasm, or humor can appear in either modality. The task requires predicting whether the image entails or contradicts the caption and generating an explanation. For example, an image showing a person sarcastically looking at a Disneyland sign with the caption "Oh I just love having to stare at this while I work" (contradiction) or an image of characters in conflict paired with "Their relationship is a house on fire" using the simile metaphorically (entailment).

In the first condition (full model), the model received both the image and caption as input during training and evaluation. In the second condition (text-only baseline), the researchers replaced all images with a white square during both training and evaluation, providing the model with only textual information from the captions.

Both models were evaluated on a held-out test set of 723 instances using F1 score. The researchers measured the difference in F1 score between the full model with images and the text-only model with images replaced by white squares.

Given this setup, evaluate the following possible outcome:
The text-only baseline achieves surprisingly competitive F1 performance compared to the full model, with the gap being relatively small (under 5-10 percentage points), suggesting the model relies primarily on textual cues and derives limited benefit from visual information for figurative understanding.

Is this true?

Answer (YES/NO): NO